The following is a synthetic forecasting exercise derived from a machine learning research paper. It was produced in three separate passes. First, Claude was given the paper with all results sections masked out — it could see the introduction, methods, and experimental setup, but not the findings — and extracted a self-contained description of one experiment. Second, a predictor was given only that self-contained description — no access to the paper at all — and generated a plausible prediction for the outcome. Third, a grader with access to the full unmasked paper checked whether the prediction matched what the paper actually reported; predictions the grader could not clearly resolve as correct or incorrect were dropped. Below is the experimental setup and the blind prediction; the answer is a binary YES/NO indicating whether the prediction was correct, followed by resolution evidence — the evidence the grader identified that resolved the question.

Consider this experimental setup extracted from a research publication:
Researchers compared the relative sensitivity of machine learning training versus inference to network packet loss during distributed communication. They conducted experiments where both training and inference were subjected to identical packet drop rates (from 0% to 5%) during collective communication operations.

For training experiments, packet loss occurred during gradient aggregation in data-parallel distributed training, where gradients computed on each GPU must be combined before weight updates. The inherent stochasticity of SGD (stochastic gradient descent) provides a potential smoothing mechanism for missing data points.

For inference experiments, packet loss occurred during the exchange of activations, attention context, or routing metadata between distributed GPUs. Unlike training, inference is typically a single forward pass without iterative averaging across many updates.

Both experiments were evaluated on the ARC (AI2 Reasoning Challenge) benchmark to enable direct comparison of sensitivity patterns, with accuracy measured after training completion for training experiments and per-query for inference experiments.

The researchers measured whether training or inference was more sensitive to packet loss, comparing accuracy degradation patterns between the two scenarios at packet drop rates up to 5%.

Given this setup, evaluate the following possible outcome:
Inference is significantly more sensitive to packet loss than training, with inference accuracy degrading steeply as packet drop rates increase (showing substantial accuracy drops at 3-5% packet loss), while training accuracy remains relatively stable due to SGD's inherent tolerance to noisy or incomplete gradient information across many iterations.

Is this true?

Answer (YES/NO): NO